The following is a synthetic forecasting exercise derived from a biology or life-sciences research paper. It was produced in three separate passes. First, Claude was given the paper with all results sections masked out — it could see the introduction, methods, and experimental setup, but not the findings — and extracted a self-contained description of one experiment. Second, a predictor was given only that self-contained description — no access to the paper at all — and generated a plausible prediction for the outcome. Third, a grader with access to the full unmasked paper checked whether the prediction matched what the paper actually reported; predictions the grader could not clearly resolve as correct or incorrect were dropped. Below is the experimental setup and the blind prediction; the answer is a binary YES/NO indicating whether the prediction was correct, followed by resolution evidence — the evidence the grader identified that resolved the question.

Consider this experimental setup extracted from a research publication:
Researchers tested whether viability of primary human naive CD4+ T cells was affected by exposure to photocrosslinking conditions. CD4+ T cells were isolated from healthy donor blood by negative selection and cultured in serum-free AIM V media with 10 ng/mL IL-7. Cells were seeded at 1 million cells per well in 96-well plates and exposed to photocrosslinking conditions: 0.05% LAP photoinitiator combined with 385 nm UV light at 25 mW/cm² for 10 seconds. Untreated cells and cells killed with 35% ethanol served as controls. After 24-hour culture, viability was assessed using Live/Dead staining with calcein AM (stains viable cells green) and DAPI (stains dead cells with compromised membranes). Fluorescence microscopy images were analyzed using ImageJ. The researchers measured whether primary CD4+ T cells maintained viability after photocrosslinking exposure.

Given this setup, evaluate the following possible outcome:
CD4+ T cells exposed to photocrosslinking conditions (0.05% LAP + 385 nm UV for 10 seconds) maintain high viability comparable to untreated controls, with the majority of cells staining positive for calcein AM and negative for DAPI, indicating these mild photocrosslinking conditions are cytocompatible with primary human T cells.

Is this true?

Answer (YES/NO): YES